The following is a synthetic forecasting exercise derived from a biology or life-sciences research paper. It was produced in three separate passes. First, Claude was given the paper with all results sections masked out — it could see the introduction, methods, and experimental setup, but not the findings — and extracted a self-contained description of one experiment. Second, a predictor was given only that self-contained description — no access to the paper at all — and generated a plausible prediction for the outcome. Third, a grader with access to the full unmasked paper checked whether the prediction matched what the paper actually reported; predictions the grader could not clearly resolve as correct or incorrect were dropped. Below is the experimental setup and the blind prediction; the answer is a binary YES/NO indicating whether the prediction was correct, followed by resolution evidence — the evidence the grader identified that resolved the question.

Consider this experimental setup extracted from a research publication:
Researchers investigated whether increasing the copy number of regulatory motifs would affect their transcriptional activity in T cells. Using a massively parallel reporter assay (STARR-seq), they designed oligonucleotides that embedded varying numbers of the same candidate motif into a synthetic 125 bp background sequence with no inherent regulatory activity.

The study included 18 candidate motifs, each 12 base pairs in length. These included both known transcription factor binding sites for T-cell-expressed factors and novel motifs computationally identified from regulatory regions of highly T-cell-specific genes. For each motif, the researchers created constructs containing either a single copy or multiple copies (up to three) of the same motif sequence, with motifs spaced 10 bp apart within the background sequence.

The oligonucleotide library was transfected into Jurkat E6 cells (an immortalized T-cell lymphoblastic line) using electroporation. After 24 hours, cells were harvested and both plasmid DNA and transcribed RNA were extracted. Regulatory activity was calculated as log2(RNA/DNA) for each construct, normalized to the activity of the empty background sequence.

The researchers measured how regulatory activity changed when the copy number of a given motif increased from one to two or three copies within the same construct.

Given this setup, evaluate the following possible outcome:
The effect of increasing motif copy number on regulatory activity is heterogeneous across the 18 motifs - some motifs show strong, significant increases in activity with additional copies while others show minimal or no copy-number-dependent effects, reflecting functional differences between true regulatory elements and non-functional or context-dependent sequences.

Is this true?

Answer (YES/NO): NO